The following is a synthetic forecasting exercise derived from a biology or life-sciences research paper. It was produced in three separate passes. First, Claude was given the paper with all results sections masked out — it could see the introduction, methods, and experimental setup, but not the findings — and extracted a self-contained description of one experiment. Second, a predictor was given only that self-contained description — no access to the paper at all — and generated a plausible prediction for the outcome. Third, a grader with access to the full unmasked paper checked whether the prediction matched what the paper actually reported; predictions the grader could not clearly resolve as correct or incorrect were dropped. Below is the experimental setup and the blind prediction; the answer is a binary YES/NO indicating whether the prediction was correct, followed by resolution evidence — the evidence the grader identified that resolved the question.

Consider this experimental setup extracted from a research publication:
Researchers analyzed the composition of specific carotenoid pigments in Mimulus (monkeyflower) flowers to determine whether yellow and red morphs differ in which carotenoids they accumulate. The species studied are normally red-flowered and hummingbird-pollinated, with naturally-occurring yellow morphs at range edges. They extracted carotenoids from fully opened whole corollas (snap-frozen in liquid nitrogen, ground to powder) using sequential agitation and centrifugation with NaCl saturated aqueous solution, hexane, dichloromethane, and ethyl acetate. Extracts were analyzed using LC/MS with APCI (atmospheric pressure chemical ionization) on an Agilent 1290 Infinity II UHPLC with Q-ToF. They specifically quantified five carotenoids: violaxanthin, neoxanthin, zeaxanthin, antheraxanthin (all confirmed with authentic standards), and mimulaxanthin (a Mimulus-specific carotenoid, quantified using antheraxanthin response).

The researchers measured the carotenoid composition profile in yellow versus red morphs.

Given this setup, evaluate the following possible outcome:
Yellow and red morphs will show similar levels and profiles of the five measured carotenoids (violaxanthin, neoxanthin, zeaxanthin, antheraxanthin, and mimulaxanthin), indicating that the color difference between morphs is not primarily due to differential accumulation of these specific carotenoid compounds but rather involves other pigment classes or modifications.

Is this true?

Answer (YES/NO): NO